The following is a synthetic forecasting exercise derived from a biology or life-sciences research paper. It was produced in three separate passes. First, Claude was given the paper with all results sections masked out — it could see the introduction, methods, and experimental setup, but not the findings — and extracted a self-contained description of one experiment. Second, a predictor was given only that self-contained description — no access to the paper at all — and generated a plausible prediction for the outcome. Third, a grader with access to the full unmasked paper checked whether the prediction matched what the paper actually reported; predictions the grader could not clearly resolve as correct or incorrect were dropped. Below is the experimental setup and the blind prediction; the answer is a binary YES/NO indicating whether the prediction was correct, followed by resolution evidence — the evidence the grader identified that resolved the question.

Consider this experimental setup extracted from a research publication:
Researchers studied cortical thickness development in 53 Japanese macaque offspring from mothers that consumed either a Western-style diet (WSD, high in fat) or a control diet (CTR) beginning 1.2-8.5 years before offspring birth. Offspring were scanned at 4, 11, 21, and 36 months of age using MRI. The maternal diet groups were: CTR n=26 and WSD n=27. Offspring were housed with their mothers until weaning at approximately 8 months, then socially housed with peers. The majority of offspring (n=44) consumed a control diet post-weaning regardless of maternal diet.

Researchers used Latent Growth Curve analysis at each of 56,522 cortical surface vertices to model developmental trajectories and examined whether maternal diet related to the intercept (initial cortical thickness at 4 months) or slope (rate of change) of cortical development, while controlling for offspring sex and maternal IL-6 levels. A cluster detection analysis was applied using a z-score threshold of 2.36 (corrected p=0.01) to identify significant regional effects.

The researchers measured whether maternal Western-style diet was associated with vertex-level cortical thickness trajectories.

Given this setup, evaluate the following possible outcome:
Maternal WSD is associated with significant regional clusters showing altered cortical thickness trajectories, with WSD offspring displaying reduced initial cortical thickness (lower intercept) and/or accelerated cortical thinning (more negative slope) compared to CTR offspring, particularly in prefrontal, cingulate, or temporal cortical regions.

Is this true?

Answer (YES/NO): NO